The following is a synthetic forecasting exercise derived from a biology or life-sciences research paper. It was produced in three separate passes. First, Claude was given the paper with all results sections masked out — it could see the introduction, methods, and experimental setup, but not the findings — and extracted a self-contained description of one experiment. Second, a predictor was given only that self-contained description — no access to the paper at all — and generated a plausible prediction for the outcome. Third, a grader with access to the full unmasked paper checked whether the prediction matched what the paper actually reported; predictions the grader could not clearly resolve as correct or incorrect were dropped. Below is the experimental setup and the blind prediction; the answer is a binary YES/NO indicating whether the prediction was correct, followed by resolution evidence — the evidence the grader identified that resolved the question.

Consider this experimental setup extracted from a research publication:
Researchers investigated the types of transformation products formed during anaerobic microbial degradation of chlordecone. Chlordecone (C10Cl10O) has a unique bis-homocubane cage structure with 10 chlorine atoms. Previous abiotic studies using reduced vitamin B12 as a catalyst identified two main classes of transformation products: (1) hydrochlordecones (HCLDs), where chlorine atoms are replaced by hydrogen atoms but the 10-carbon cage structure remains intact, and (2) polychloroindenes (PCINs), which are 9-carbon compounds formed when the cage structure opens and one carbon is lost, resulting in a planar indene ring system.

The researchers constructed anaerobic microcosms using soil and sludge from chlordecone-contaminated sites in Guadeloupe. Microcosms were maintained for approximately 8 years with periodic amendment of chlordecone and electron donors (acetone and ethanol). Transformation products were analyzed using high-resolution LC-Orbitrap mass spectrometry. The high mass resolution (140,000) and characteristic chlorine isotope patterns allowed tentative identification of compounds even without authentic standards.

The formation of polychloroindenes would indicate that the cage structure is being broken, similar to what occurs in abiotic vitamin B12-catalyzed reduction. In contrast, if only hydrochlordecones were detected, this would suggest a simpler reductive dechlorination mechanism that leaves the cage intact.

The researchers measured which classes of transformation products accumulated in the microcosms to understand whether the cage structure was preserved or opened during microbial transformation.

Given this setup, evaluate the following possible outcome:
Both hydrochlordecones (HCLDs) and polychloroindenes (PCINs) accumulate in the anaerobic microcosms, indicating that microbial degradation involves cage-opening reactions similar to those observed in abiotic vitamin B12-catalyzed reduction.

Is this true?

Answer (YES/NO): YES